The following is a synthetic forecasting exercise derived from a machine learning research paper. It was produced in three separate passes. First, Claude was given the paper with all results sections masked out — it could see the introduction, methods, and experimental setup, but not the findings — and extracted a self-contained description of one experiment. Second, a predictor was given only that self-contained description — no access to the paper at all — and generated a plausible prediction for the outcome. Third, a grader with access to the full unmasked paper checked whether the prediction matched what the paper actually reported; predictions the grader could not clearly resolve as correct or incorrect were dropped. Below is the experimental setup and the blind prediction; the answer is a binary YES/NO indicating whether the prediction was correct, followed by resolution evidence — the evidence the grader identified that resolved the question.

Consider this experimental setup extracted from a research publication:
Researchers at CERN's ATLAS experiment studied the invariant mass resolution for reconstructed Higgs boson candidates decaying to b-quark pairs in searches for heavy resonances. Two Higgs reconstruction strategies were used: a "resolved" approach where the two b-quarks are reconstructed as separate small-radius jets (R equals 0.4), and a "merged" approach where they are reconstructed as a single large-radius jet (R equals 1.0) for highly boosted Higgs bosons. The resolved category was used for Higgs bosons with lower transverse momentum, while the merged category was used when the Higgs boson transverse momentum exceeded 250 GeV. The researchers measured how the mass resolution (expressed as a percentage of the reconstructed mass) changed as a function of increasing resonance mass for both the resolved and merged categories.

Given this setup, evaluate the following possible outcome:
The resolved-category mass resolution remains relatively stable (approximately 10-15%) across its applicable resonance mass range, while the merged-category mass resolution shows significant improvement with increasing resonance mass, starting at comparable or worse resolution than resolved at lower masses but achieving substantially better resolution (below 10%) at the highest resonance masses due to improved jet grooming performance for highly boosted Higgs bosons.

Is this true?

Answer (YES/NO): NO